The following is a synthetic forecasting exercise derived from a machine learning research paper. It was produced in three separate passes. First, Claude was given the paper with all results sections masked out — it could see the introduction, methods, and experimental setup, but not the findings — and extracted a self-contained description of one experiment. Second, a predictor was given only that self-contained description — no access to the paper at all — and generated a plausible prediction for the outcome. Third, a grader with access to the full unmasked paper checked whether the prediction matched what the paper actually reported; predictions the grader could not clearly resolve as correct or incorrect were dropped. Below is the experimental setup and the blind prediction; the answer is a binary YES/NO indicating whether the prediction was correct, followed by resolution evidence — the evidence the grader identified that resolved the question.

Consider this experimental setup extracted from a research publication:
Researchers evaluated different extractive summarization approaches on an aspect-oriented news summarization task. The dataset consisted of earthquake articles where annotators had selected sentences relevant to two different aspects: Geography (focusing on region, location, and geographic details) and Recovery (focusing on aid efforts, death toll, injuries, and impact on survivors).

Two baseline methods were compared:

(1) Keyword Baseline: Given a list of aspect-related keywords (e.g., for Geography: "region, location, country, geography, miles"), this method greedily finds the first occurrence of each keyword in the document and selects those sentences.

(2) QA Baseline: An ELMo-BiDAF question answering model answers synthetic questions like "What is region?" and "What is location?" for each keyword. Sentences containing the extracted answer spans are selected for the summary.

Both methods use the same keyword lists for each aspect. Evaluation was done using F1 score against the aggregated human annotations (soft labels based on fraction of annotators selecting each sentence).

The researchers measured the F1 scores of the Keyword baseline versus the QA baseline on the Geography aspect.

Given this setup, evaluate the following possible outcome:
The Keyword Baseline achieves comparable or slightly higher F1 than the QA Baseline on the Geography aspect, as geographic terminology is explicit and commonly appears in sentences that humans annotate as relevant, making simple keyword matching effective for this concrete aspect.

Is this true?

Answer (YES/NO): NO